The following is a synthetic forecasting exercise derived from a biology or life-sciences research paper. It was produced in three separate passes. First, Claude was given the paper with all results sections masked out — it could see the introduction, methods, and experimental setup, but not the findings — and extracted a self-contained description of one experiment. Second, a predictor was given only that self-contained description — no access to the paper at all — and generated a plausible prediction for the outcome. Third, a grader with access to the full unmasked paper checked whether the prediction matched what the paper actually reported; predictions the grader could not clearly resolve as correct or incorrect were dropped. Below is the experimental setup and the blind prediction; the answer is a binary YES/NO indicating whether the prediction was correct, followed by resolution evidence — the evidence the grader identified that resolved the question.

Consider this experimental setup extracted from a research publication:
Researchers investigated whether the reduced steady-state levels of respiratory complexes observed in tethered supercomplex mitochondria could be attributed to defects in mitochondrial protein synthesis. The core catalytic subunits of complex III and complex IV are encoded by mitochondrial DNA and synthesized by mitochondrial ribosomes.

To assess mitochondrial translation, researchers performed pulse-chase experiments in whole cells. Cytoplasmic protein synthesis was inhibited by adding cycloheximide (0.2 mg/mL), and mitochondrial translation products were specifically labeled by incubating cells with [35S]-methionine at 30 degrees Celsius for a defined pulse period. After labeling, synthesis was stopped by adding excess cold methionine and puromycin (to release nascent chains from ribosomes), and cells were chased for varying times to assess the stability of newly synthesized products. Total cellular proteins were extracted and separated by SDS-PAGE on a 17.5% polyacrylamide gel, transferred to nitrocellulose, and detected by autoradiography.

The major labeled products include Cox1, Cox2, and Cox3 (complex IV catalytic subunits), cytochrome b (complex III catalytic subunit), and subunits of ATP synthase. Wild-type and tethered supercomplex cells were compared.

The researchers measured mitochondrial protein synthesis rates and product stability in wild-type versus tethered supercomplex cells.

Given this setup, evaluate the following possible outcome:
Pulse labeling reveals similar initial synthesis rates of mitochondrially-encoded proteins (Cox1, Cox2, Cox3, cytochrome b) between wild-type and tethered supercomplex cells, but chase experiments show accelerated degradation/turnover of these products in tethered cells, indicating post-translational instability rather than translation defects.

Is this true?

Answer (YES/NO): NO